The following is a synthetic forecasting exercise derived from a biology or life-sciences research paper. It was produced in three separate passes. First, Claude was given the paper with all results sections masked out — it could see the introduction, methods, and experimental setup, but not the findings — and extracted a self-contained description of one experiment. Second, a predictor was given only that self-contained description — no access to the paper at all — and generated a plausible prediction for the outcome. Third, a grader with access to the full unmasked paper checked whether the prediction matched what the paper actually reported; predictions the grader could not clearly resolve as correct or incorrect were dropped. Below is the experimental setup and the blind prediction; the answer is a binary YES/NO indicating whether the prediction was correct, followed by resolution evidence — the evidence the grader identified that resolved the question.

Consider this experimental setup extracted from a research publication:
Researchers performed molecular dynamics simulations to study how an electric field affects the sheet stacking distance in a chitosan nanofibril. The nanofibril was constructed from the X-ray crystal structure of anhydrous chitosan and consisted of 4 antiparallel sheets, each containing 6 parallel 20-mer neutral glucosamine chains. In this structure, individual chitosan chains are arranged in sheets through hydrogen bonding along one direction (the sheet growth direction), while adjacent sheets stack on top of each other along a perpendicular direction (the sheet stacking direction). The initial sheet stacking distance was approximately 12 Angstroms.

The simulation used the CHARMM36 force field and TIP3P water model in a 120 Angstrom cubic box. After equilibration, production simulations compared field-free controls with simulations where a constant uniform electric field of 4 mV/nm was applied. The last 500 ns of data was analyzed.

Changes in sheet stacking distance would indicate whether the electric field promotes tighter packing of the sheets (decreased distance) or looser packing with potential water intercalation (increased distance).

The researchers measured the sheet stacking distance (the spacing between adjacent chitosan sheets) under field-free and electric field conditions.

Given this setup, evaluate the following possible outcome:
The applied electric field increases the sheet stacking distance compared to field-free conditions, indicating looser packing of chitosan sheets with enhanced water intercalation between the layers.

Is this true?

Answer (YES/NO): NO